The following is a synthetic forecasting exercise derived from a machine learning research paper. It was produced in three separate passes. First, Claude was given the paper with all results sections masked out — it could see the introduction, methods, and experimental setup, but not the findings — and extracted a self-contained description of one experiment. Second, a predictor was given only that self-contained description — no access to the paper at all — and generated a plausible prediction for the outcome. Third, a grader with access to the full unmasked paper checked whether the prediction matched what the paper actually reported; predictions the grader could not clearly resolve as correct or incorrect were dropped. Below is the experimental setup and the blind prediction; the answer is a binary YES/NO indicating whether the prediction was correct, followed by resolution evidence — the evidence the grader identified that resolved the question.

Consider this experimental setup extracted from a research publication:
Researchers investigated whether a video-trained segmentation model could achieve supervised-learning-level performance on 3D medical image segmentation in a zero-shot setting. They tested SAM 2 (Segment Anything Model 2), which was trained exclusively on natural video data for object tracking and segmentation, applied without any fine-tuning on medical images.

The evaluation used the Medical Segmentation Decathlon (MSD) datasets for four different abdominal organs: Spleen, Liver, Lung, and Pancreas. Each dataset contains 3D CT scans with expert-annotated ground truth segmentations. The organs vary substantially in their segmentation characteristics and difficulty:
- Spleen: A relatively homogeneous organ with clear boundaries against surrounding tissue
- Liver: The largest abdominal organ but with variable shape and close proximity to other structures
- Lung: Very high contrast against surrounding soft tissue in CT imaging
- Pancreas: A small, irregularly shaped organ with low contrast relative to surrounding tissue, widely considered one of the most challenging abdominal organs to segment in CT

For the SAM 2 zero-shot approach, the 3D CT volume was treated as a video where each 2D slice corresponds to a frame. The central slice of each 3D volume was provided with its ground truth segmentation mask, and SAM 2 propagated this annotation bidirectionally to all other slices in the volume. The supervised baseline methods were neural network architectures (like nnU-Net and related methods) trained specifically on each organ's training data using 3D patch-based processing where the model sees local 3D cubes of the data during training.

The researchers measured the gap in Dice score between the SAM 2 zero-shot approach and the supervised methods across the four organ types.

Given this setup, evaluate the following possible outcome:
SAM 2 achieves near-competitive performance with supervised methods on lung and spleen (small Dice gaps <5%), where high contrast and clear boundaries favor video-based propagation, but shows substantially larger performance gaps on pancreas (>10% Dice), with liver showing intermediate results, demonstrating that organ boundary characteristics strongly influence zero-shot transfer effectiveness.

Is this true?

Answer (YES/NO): NO